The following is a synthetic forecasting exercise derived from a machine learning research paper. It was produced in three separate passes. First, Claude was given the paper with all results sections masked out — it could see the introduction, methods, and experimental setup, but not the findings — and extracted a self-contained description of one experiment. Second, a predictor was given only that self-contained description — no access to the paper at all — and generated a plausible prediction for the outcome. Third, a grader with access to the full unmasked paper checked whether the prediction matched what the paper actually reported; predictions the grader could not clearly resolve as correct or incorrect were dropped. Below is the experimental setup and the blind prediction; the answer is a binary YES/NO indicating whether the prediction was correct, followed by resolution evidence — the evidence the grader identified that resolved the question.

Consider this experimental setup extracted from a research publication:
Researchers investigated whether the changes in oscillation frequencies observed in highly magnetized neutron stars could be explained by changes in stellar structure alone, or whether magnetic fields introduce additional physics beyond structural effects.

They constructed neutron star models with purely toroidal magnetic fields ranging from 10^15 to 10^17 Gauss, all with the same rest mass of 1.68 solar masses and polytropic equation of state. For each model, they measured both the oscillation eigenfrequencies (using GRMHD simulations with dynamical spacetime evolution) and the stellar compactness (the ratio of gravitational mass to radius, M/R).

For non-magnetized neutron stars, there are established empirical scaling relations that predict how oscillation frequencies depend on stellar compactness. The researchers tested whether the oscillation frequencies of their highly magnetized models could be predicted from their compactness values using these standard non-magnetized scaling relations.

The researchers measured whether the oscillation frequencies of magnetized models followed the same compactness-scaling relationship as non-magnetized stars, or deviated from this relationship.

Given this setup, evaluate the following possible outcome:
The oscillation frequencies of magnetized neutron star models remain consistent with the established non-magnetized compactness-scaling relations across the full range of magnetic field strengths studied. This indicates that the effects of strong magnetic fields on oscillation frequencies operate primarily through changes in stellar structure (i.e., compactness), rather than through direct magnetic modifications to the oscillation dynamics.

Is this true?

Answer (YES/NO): YES